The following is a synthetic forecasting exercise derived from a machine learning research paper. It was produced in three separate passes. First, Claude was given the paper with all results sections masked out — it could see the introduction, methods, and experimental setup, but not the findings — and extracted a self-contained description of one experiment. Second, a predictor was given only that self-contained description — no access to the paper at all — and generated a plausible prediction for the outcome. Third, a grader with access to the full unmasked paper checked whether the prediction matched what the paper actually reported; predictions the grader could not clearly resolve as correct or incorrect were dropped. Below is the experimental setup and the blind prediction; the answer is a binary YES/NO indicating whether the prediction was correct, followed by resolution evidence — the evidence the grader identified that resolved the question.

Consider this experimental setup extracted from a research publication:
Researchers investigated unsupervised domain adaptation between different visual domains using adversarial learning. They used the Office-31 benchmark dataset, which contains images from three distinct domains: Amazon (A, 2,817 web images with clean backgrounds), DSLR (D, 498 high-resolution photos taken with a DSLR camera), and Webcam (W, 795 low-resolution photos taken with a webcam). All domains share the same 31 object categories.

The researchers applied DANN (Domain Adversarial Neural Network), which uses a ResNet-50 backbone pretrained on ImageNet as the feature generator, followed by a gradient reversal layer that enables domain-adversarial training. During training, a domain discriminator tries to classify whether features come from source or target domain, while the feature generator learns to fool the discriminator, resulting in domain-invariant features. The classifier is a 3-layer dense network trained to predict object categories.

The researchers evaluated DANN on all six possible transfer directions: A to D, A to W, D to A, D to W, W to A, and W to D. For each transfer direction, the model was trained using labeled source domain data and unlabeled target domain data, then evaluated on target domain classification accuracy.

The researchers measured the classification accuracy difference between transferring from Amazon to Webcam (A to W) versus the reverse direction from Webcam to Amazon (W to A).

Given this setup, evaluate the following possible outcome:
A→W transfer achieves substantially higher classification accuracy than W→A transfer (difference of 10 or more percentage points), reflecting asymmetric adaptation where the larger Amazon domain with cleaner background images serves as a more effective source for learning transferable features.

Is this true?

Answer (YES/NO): YES